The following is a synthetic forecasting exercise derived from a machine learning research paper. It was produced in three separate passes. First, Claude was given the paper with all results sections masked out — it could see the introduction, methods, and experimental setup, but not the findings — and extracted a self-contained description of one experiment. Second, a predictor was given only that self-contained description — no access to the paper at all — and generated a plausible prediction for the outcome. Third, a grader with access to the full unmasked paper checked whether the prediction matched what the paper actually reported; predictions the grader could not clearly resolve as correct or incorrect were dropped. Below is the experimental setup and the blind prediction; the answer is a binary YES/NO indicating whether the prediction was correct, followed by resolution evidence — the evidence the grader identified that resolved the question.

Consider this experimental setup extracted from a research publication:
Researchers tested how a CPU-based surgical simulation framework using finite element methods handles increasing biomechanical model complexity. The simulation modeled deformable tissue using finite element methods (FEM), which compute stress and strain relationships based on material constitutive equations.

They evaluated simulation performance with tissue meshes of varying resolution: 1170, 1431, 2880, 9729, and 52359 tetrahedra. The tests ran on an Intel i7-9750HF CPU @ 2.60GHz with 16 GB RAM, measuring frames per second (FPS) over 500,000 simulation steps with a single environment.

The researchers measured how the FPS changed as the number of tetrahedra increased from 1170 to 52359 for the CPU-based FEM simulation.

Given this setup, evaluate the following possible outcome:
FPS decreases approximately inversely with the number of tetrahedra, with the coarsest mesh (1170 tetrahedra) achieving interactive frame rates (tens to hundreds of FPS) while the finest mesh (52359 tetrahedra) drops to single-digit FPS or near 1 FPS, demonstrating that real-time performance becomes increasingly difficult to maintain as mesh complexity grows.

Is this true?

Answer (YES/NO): NO